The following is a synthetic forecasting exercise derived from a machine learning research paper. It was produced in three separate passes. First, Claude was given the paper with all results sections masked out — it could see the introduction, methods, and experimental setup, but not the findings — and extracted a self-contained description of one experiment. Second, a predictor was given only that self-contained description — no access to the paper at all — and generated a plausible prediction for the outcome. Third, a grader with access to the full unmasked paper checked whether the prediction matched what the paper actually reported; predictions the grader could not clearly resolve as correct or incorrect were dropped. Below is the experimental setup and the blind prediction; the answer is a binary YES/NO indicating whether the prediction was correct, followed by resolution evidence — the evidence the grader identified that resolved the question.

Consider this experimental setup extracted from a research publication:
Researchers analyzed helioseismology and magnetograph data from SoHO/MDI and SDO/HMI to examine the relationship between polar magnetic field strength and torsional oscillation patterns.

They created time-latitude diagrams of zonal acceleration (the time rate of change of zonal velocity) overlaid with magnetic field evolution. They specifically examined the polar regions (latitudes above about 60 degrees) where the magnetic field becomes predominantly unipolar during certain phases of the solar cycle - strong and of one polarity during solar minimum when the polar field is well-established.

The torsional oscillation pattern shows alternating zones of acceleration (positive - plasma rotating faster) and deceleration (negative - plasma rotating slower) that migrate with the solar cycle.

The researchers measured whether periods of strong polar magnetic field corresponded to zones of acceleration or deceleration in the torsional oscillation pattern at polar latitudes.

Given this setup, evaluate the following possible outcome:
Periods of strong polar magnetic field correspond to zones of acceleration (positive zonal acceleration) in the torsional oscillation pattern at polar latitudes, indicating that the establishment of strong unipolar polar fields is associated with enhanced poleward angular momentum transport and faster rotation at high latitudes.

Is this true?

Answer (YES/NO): NO